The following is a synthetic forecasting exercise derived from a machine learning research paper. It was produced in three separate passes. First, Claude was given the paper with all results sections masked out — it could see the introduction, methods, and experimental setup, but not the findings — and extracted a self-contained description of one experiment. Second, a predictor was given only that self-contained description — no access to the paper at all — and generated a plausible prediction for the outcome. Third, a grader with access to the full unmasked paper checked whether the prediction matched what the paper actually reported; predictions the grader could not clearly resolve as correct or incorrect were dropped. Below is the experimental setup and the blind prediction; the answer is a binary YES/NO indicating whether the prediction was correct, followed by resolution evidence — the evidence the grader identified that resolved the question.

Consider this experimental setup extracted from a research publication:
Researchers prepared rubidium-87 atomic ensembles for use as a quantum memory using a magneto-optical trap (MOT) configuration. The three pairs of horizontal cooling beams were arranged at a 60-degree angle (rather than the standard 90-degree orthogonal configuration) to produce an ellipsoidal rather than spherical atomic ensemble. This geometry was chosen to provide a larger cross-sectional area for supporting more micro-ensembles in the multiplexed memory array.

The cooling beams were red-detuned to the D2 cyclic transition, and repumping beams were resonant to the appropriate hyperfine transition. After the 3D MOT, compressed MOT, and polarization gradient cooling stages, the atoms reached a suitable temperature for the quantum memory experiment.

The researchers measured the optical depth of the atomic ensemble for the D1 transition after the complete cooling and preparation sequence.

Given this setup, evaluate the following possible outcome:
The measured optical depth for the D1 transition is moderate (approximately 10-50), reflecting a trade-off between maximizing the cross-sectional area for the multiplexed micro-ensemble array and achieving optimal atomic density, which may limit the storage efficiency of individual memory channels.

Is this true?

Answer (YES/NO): YES